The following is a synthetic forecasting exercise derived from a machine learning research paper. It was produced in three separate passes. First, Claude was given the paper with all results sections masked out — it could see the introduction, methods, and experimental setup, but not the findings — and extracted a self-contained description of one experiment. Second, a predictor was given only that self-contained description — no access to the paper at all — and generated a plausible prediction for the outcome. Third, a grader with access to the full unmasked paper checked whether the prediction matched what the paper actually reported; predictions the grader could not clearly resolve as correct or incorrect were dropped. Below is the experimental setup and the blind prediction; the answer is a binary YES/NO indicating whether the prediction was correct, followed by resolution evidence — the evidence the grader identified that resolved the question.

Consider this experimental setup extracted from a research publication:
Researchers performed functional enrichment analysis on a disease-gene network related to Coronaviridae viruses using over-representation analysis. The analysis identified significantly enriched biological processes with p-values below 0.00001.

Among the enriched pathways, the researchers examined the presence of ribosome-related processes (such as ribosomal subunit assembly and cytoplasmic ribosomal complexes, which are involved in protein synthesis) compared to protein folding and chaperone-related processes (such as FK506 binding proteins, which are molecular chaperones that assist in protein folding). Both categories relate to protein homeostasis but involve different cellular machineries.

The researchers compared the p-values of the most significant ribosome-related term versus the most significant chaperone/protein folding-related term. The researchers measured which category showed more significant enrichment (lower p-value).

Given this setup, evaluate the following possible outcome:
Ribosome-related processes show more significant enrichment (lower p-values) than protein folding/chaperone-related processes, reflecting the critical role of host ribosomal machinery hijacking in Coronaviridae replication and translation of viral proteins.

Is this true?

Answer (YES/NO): NO